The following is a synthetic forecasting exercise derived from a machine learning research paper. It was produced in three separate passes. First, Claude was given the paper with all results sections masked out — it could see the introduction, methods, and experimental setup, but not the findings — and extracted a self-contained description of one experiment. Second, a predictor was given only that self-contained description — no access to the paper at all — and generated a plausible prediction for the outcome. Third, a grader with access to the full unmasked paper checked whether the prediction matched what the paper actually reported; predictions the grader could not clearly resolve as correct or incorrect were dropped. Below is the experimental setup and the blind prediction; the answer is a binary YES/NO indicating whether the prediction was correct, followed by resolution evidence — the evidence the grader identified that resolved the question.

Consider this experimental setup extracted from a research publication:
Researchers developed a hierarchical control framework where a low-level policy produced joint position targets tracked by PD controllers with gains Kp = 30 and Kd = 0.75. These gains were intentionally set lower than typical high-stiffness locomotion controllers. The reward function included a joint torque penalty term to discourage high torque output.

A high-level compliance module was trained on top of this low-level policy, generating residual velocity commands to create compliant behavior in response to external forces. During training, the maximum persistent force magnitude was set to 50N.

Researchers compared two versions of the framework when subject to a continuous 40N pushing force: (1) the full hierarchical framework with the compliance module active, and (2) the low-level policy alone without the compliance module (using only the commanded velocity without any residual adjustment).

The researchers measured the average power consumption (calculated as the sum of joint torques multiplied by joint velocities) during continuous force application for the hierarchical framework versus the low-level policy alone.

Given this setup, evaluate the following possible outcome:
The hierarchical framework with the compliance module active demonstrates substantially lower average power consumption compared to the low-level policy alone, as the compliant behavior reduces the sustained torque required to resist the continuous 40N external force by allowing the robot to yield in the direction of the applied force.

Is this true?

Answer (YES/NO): NO